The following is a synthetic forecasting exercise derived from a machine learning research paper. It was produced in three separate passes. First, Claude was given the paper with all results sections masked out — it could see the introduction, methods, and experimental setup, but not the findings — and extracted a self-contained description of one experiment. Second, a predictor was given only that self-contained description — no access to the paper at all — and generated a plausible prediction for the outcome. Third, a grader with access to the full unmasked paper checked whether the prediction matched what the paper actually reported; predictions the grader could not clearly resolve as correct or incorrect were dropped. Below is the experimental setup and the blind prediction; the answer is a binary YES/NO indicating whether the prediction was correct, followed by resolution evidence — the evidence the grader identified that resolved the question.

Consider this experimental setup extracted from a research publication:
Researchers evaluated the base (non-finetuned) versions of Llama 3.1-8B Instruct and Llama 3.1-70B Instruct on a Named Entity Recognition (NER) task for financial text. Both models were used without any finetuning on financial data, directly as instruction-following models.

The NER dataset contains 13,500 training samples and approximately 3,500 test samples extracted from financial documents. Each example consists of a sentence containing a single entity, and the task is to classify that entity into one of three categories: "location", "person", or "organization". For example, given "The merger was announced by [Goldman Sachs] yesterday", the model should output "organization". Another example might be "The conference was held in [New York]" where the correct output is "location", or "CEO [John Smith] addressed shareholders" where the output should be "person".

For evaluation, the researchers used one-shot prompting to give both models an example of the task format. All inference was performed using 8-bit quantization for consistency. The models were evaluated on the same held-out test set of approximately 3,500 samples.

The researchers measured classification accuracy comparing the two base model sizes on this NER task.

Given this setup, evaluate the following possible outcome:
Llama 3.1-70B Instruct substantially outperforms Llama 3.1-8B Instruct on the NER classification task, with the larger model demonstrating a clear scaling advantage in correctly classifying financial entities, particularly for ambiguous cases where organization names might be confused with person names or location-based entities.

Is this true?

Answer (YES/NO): NO